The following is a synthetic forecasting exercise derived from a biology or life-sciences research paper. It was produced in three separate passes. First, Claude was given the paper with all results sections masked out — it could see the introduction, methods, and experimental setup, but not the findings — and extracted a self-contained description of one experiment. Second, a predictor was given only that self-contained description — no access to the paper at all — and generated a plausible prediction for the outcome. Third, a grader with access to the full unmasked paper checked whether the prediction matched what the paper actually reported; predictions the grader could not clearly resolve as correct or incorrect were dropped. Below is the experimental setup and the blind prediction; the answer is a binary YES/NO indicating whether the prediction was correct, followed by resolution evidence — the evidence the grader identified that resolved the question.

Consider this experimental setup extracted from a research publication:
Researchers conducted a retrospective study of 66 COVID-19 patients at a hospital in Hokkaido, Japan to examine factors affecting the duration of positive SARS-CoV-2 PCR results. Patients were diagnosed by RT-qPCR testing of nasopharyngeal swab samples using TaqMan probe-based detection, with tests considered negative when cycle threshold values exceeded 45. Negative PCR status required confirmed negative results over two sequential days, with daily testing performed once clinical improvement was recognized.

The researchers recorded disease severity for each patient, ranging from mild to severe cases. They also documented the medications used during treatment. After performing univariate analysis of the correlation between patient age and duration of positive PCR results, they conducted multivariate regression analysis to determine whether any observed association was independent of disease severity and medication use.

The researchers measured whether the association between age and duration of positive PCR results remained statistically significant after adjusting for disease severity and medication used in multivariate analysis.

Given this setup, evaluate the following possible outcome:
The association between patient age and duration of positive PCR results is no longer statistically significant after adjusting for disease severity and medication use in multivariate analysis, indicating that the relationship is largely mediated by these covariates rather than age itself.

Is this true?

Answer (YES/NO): NO